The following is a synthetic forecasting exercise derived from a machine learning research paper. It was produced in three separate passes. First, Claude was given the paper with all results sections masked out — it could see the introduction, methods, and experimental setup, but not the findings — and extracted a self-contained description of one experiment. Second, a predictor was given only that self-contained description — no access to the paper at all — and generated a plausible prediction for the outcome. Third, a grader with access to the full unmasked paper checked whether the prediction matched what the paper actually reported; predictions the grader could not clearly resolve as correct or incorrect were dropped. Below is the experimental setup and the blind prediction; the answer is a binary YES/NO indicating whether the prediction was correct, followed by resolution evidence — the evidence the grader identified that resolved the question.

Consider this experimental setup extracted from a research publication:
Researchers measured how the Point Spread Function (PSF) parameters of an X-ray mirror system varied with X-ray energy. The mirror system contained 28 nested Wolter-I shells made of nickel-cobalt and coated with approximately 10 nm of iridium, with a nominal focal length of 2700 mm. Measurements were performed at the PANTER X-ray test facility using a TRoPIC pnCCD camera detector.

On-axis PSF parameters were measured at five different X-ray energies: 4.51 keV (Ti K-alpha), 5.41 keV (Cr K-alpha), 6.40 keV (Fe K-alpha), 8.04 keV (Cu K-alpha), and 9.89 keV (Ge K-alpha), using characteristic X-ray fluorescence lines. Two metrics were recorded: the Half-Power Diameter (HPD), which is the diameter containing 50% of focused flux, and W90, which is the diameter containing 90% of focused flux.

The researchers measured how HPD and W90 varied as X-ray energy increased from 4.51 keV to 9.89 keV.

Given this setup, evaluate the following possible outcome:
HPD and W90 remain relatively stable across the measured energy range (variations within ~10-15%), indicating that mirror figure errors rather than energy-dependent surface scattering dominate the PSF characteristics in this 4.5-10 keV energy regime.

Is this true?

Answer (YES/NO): NO